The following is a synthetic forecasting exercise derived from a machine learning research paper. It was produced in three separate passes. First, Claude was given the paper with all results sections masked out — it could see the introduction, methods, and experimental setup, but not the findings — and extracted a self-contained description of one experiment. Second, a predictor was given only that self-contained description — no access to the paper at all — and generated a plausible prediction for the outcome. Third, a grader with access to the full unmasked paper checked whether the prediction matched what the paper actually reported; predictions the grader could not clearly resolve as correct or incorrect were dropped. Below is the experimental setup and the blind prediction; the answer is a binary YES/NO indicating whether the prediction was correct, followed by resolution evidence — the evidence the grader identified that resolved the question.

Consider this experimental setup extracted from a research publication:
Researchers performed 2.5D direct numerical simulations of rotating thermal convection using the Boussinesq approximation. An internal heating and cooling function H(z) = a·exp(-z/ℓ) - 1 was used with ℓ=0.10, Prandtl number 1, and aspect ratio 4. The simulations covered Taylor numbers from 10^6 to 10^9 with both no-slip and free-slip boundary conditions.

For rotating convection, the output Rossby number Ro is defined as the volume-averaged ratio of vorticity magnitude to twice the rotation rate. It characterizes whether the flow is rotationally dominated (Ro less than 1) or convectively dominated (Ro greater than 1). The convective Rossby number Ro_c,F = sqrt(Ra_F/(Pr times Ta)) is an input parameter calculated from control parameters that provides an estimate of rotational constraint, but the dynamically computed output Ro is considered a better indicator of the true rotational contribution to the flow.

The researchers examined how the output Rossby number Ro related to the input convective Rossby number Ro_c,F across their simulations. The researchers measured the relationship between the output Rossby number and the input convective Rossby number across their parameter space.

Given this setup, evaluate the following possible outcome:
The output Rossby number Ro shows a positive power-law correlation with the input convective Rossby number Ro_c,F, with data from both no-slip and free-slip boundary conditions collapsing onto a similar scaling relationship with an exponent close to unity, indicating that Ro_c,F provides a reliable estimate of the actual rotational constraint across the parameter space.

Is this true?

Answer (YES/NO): NO